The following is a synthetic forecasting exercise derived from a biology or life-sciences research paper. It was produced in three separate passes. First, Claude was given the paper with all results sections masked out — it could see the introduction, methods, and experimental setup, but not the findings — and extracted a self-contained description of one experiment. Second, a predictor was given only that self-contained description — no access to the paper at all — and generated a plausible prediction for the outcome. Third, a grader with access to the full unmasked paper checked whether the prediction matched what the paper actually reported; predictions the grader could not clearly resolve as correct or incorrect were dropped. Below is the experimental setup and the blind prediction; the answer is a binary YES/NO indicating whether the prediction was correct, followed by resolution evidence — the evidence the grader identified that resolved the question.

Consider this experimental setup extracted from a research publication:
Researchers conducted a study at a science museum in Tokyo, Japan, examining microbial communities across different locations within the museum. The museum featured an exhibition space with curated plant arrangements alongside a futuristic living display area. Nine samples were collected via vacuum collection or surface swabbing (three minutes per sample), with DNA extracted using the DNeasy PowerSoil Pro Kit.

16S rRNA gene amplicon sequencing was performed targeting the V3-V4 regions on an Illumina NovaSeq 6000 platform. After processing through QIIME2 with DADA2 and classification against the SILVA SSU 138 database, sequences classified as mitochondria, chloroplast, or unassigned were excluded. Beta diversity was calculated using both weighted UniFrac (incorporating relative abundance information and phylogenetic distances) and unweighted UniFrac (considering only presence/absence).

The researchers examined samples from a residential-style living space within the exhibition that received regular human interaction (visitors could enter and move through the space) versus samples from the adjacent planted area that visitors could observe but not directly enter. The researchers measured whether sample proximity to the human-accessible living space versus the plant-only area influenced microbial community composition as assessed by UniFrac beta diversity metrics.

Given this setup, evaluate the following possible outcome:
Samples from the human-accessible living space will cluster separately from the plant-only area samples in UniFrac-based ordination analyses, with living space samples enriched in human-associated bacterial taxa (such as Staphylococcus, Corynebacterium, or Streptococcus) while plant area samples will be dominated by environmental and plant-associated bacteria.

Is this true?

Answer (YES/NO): NO